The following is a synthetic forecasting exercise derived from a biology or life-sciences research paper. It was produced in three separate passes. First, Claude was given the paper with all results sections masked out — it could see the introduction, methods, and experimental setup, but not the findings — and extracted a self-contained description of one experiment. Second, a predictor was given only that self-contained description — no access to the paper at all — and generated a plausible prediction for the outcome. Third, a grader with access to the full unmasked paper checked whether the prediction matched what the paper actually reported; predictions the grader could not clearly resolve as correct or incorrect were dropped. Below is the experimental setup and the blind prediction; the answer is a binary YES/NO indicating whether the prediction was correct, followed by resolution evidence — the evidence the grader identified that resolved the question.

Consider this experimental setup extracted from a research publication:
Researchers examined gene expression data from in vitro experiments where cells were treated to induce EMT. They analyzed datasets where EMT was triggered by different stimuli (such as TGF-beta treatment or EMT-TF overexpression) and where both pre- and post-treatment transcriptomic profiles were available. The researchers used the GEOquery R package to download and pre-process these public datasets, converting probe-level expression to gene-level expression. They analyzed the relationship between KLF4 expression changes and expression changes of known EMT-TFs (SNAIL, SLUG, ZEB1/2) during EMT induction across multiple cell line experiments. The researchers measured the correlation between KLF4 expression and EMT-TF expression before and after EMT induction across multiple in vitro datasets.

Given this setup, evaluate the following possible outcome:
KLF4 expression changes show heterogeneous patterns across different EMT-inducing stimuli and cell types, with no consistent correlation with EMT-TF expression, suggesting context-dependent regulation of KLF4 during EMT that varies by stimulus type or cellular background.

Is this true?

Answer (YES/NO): NO